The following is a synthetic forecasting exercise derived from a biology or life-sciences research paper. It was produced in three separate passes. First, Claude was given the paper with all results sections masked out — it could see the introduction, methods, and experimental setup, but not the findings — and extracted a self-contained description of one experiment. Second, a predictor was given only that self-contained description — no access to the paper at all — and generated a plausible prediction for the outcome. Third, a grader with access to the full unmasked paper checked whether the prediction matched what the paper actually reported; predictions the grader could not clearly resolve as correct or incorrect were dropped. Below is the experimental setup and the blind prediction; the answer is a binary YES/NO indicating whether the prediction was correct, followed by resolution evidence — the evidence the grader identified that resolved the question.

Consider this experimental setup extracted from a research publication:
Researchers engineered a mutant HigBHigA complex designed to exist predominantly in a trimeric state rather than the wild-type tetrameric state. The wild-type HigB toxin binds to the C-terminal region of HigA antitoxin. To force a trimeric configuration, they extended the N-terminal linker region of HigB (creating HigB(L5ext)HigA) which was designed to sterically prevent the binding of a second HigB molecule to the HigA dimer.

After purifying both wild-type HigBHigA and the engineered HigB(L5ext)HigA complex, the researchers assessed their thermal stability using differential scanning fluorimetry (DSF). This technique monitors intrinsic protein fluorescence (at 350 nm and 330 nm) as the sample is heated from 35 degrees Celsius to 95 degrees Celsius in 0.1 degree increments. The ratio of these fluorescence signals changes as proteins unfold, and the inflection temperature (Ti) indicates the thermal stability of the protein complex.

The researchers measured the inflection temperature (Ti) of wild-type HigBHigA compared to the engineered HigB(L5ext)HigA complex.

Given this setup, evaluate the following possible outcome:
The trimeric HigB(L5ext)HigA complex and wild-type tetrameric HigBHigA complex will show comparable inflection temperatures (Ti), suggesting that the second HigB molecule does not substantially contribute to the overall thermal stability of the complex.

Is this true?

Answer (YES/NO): NO